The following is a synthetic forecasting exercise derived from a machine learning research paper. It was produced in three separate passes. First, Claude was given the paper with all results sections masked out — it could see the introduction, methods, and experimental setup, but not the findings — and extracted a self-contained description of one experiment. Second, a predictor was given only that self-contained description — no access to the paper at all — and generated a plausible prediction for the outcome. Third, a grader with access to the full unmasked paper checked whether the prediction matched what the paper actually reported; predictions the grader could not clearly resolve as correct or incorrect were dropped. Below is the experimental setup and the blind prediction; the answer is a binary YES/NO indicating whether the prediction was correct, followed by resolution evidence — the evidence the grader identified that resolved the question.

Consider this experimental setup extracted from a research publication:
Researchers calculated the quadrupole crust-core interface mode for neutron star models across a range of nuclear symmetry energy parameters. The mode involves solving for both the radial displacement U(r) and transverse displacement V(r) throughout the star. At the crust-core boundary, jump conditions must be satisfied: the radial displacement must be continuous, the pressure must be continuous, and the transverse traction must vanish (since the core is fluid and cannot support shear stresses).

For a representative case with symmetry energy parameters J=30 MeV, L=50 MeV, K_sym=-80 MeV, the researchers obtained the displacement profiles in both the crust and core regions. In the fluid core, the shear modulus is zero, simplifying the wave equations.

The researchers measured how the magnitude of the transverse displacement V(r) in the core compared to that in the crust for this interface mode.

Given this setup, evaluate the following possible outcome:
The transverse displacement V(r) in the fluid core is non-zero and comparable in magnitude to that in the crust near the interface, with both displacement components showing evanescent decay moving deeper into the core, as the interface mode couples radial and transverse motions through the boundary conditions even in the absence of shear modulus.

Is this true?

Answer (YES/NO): NO